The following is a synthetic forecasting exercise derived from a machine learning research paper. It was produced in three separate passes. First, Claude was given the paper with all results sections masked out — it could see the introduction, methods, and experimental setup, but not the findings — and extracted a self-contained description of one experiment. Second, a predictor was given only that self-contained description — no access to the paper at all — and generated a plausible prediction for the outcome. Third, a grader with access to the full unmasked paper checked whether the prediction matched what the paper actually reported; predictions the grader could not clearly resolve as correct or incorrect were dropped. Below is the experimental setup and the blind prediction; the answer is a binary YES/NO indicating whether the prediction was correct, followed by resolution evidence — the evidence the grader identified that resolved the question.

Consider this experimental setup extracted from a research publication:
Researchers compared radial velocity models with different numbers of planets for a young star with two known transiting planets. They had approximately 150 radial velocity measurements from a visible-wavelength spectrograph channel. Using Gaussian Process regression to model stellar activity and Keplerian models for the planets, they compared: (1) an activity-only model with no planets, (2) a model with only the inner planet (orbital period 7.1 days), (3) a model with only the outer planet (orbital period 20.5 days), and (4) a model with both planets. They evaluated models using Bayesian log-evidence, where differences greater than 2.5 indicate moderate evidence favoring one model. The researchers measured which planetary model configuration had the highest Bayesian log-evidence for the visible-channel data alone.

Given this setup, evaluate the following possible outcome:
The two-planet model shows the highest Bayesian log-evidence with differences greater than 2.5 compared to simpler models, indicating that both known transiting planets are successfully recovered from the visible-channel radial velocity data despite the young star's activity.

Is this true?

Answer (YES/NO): NO